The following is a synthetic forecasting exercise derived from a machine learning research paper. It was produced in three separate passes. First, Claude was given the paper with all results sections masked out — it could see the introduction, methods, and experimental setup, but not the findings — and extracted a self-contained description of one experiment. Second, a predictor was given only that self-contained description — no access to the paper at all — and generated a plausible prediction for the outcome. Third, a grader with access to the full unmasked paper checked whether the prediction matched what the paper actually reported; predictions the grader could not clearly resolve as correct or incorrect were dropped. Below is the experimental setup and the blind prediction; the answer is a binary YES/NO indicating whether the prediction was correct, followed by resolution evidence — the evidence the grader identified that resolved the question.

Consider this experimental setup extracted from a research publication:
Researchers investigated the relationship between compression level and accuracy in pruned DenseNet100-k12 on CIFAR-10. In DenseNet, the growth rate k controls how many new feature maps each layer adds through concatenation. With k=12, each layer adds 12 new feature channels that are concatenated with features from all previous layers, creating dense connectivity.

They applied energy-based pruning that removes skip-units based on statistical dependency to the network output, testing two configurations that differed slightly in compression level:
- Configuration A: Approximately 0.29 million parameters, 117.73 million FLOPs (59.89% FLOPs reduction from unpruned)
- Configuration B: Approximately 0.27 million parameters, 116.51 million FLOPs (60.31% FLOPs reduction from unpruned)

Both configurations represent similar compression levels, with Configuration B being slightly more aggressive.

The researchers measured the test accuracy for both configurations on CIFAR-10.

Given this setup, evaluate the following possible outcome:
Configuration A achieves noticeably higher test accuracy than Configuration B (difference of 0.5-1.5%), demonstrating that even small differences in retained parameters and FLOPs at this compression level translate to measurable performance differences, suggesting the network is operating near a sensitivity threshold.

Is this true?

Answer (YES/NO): NO